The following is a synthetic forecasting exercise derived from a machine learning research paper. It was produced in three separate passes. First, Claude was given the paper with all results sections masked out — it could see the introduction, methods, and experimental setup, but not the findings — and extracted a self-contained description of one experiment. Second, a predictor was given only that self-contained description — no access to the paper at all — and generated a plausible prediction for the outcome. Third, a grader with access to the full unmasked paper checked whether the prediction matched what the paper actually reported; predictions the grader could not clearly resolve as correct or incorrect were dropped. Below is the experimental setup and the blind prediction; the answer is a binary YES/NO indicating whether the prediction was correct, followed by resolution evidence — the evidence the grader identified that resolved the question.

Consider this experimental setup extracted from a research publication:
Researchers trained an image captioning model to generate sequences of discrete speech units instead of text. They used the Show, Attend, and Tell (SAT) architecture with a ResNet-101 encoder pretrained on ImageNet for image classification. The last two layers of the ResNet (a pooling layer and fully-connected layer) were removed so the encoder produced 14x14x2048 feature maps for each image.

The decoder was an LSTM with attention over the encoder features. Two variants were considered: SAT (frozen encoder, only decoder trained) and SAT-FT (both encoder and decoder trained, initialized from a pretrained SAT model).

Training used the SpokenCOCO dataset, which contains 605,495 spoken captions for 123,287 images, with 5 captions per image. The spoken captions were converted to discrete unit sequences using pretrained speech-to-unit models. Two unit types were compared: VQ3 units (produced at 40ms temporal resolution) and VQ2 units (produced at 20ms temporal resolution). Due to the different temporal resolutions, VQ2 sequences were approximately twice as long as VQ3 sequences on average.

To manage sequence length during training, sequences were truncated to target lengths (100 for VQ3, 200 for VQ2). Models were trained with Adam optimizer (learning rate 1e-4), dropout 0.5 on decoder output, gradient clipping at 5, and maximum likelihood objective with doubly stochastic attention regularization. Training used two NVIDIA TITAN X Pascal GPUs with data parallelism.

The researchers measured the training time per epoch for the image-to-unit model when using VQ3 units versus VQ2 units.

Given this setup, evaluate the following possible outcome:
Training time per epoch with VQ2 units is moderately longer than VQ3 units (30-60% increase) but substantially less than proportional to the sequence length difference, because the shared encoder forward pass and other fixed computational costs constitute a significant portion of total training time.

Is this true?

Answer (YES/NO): NO